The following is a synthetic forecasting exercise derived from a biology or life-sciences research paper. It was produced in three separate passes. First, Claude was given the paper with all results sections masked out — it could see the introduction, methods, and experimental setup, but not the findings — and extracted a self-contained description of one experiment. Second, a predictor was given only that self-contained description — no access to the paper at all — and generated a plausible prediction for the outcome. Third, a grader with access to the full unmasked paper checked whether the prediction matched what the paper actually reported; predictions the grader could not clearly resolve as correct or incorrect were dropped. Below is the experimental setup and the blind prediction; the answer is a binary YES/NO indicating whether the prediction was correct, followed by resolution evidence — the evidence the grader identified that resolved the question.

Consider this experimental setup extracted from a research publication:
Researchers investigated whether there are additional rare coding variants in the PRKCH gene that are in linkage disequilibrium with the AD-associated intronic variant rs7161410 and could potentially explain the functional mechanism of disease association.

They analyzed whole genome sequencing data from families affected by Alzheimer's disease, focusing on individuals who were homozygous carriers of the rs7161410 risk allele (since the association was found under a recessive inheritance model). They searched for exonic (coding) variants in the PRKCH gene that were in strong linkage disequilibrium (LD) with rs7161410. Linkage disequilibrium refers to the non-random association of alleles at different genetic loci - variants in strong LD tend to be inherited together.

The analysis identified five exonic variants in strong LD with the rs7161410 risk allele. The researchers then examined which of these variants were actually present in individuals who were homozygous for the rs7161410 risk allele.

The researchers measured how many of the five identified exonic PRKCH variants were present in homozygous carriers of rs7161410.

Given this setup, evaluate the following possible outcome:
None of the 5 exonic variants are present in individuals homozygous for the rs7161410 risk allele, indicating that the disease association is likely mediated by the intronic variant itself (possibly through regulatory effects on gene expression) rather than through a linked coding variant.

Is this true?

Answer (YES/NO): NO